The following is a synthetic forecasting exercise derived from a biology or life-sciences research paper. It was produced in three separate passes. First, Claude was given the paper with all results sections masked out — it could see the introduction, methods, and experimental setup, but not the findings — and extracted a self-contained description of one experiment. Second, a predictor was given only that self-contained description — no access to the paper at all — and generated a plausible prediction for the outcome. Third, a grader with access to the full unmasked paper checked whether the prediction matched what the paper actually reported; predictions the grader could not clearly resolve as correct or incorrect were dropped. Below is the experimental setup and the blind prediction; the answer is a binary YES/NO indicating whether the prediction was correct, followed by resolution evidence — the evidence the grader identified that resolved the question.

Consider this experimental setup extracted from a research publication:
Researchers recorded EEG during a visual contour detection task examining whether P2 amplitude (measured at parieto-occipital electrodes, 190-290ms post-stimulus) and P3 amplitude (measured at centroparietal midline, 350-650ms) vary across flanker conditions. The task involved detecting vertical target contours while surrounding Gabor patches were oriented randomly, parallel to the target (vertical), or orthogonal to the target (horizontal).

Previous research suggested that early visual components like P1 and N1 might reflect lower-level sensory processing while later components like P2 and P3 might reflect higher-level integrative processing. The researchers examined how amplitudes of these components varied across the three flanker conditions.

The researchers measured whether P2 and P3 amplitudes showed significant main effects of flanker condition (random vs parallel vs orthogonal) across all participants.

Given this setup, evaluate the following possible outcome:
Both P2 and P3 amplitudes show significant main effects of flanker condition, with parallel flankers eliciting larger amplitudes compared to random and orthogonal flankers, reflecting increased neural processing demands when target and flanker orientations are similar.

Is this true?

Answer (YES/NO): NO